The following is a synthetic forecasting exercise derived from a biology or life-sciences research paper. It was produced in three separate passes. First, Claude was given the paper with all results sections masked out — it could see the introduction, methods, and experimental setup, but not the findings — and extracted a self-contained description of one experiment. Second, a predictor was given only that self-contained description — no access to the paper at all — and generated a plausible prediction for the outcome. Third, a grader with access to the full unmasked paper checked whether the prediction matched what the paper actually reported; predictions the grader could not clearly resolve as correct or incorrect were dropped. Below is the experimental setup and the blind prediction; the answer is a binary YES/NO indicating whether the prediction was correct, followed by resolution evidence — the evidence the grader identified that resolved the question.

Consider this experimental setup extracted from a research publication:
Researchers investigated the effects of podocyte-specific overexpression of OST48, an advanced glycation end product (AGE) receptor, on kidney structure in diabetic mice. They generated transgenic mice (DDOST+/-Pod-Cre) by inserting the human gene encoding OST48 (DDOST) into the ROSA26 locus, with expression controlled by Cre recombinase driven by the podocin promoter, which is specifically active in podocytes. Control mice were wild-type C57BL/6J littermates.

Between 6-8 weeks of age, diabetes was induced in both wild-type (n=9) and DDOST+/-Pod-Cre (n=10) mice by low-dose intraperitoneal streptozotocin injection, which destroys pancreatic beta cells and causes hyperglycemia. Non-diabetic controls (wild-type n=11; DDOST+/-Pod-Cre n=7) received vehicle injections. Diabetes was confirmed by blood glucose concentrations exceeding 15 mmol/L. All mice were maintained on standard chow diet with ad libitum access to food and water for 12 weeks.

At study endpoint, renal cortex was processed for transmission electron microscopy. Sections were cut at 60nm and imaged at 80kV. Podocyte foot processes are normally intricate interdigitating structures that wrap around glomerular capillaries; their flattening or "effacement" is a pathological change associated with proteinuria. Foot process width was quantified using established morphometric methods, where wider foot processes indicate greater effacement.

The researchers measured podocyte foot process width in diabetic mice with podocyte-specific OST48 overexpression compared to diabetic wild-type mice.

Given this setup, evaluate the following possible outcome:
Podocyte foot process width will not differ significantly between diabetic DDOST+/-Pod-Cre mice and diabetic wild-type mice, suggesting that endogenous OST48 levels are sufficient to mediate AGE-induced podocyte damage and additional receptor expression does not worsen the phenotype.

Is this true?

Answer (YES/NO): NO